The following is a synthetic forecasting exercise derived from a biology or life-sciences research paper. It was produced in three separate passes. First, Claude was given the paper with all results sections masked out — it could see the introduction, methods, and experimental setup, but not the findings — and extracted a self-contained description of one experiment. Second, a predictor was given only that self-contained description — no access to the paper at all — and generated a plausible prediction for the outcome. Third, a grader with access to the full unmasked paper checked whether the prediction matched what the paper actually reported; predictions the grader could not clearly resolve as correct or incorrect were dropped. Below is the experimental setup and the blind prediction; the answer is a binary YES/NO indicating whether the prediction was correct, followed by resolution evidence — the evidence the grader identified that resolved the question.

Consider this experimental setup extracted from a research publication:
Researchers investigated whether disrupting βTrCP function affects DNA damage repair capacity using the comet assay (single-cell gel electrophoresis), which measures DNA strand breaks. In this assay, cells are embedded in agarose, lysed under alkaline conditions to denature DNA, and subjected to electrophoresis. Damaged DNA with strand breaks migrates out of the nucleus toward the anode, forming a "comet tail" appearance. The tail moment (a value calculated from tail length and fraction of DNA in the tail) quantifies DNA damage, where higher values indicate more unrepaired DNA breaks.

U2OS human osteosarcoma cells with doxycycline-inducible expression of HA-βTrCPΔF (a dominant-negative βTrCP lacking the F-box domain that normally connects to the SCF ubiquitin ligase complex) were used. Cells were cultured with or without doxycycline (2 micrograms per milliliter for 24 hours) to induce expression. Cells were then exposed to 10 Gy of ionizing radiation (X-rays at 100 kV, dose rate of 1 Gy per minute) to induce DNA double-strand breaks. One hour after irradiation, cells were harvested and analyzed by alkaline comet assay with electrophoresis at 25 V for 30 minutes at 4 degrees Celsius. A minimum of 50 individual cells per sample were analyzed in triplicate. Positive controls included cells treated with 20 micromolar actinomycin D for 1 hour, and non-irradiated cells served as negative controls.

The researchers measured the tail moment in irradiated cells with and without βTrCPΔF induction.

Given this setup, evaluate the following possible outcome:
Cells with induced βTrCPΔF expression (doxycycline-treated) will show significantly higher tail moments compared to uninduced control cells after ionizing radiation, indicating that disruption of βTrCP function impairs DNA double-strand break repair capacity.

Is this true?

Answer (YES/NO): YES